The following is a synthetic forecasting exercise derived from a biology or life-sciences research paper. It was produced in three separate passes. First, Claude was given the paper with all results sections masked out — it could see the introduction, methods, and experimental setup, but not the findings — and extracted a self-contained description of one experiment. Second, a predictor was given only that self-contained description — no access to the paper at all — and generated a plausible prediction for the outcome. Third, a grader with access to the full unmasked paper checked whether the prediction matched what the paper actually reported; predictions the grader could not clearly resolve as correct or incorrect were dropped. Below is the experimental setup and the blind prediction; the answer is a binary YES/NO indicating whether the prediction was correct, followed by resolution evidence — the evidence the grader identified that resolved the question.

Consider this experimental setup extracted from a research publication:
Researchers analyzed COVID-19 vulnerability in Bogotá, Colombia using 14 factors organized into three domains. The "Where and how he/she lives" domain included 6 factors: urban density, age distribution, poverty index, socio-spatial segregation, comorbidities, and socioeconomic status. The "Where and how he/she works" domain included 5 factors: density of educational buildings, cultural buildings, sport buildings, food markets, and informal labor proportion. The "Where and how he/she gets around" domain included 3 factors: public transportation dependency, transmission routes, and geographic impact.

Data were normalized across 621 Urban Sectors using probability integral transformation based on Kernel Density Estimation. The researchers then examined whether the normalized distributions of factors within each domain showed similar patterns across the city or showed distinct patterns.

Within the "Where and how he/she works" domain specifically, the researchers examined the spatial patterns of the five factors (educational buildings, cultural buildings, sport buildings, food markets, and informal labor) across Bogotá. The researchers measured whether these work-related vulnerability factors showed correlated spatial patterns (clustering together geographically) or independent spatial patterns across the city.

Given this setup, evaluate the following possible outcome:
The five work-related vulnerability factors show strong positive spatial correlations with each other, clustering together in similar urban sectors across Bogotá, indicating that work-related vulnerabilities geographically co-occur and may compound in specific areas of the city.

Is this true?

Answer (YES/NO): YES